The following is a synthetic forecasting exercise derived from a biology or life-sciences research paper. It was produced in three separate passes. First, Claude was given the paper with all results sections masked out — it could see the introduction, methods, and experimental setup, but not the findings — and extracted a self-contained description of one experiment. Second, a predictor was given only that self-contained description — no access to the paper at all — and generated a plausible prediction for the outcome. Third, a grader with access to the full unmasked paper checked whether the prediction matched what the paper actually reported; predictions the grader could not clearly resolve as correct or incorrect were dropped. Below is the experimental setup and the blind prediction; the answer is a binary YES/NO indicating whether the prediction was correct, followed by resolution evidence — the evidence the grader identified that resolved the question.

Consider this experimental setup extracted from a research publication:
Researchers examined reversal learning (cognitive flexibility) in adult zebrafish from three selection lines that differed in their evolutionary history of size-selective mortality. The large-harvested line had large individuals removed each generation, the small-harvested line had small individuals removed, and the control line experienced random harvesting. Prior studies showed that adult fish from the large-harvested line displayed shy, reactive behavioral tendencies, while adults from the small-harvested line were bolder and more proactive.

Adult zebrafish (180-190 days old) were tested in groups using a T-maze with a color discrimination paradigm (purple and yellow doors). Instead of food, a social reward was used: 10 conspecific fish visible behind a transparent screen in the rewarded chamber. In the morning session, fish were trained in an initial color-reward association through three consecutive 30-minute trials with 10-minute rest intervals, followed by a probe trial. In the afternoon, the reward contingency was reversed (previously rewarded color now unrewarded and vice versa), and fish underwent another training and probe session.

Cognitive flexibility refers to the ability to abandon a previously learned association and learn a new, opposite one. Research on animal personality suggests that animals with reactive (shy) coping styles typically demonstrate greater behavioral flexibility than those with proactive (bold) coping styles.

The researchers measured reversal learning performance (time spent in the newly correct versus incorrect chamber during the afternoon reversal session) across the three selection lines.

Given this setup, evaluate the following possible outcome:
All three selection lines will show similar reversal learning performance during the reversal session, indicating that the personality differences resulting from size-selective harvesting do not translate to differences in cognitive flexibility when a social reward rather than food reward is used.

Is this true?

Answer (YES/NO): YES